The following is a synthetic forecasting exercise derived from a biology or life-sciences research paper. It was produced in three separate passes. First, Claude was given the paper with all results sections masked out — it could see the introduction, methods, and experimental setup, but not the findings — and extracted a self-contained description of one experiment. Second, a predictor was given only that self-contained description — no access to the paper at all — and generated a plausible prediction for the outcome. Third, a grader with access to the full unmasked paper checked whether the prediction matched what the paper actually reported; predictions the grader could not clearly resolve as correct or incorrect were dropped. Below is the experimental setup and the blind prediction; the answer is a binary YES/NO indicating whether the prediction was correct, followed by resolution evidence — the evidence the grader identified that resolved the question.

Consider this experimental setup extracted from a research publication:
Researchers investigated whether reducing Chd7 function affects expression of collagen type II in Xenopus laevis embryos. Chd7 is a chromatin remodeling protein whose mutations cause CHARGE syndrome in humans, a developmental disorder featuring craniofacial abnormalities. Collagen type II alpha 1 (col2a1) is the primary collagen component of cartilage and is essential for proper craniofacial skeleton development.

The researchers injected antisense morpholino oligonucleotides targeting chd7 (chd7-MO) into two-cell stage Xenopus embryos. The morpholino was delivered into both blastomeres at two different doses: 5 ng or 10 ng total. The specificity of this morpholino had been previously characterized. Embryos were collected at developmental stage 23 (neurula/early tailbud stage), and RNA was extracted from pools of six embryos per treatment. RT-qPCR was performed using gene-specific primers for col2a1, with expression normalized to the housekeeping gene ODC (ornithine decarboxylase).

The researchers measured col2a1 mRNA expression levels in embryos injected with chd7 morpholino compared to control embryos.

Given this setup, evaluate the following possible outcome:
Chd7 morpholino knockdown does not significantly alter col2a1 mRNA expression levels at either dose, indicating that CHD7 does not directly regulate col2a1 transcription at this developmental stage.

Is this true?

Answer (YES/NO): NO